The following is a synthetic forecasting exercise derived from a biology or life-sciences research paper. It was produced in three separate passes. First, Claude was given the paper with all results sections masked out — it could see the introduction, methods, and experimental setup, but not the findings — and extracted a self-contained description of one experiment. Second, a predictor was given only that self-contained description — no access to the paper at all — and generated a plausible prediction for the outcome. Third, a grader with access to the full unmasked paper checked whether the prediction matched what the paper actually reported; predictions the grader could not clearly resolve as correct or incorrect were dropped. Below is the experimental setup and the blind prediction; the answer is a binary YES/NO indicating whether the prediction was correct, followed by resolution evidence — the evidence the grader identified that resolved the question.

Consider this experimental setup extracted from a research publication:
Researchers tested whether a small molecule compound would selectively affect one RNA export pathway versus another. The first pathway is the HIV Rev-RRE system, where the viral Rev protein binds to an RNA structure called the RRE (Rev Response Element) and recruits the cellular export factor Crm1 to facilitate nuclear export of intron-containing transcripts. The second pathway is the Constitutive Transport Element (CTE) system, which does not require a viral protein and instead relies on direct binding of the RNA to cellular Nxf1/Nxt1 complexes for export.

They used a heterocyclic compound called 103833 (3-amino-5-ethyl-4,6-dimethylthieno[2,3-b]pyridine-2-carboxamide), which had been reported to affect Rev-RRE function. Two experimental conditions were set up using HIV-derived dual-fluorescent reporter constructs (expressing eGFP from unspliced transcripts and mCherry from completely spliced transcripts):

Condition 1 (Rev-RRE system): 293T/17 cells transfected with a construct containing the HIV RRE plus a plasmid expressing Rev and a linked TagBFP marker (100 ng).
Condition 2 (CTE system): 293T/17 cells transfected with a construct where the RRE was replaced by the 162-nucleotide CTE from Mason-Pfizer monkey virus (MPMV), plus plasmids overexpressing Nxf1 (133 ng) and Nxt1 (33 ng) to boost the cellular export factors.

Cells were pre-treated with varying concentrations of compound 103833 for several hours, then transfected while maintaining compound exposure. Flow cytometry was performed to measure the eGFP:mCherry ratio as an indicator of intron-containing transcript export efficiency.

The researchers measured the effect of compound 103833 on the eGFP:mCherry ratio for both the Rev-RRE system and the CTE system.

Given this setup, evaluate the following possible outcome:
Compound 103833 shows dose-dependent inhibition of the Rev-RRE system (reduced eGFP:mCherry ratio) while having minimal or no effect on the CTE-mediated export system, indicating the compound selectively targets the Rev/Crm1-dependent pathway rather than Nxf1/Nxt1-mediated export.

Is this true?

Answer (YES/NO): YES